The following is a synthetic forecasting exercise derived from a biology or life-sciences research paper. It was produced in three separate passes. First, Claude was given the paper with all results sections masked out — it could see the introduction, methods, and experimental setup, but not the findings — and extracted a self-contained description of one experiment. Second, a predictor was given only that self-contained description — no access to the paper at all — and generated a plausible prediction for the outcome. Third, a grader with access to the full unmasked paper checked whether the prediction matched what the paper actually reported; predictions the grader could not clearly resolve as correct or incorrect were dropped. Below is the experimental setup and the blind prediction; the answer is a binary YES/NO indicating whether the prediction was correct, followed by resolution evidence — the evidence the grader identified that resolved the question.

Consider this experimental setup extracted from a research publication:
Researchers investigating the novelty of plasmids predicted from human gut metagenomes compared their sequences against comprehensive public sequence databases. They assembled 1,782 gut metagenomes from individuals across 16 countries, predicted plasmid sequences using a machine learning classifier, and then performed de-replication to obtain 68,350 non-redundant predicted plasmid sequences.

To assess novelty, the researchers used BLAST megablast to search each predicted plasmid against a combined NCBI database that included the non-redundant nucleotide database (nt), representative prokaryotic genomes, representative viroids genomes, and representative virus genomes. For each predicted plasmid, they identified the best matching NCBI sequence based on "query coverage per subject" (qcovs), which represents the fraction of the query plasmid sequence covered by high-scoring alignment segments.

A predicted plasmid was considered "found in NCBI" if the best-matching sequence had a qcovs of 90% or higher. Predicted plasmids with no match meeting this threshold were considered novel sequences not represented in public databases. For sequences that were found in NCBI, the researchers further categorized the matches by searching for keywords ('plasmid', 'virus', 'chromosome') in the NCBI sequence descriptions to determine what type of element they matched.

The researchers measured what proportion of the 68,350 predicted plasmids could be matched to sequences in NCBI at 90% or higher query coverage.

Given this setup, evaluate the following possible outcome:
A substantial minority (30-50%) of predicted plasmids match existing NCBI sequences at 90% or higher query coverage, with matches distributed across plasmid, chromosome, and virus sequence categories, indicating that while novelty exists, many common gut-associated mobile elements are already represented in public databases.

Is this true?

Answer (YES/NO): YES